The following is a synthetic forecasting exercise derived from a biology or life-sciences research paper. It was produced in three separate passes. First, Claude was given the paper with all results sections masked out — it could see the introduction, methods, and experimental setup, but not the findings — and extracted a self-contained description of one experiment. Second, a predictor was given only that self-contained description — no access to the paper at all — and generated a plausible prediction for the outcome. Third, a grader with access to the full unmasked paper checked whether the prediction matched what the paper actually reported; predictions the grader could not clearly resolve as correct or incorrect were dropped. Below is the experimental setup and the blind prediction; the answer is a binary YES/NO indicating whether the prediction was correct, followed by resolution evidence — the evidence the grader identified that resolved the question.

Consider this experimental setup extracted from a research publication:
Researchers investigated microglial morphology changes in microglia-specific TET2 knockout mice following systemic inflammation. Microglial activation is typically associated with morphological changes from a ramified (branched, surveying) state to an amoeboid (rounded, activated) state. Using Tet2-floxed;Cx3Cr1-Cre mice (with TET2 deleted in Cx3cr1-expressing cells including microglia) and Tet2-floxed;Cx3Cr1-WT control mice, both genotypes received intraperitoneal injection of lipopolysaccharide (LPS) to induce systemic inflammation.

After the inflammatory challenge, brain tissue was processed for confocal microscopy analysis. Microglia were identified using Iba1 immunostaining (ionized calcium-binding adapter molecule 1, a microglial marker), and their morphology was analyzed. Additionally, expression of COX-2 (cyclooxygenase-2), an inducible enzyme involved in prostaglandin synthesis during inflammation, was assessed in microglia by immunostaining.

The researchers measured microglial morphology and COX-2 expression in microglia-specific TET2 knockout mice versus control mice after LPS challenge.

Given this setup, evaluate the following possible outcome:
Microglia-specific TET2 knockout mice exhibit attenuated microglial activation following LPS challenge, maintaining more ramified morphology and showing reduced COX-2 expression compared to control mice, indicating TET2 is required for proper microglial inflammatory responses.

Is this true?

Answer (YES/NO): YES